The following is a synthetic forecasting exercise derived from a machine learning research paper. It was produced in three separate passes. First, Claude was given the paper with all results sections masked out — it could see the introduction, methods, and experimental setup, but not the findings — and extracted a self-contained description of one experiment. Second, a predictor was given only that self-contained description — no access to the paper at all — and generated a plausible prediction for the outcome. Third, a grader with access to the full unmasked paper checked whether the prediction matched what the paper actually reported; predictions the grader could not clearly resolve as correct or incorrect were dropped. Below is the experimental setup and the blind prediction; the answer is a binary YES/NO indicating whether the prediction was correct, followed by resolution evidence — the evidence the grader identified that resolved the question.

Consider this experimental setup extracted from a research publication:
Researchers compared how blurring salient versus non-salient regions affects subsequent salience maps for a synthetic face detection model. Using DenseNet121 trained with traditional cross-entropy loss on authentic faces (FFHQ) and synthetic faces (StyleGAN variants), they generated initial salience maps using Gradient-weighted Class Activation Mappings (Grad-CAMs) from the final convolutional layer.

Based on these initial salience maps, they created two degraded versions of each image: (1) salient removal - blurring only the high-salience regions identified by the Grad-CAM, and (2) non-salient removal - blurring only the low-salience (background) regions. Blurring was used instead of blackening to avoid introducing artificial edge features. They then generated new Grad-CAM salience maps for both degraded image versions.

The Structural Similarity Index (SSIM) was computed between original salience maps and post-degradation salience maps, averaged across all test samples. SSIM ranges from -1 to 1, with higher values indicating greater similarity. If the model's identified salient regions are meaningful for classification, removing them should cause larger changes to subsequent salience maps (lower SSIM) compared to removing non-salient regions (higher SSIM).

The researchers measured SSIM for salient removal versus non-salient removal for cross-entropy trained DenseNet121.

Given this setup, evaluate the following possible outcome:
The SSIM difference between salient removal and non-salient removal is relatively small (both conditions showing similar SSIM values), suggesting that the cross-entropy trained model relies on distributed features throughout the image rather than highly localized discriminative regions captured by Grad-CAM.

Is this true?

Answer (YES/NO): NO